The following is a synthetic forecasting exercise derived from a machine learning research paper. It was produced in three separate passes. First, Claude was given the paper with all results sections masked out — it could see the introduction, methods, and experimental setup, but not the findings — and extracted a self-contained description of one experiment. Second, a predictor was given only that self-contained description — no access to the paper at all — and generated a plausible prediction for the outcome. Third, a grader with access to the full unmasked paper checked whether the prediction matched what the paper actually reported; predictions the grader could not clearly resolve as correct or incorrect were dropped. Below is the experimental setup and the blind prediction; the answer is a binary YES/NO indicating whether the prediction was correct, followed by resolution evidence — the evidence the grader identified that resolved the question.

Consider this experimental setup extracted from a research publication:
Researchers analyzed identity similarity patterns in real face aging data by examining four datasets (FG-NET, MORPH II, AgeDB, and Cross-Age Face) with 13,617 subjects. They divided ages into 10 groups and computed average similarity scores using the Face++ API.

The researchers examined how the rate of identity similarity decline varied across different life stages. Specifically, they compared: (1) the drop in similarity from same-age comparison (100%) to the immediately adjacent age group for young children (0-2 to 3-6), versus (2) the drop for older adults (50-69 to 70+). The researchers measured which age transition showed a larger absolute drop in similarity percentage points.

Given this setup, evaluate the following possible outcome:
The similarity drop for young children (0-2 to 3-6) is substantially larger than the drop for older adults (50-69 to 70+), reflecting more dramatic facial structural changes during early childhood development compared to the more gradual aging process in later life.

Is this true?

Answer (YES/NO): YES